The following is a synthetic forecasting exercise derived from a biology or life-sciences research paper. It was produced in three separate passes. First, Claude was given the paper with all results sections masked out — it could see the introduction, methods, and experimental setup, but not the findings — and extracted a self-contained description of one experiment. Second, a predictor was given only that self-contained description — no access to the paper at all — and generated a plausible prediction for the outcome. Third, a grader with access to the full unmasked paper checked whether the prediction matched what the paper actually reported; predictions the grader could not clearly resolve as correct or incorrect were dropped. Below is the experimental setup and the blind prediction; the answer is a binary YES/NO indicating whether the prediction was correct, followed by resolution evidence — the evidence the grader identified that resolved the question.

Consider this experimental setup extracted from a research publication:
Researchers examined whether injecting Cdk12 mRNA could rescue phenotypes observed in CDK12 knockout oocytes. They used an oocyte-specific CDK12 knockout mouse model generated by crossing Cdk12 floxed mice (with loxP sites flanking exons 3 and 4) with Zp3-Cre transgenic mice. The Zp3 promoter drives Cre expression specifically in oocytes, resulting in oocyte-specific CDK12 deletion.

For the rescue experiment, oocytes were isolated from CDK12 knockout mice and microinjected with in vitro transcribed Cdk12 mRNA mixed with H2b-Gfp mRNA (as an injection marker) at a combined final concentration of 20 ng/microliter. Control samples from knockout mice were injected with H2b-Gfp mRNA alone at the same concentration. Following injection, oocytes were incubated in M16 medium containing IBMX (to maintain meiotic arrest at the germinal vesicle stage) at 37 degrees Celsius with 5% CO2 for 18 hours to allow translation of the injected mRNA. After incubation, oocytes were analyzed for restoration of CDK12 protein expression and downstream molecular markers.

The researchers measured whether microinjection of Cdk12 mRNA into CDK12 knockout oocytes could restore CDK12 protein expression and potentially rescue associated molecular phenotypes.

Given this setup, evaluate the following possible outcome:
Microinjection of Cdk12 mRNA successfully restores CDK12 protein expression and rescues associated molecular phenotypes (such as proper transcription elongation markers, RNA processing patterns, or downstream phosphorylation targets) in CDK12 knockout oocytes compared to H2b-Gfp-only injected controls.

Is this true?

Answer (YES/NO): YES